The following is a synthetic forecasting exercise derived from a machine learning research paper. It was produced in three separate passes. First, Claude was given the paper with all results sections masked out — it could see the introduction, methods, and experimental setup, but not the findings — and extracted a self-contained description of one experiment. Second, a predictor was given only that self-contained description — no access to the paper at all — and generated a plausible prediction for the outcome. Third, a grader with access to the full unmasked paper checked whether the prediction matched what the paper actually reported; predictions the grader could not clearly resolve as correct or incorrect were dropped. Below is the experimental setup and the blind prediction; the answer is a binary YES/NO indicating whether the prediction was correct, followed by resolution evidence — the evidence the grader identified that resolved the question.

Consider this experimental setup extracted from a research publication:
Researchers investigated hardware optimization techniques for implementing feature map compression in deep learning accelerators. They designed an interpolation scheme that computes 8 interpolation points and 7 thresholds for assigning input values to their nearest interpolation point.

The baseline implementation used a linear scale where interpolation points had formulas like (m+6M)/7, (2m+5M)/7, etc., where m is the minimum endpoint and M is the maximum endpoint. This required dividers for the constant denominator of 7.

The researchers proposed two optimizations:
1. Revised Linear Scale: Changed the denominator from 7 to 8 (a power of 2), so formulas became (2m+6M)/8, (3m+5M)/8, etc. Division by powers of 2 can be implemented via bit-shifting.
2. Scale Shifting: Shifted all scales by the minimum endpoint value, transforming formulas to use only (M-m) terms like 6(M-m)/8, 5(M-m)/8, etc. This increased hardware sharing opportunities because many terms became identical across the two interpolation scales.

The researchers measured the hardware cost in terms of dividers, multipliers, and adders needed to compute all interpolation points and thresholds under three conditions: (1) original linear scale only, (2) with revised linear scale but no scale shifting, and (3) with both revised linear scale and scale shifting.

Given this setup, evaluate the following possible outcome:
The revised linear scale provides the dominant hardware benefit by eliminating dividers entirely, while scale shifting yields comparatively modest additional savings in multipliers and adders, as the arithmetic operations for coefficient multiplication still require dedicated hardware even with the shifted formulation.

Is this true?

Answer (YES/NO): NO